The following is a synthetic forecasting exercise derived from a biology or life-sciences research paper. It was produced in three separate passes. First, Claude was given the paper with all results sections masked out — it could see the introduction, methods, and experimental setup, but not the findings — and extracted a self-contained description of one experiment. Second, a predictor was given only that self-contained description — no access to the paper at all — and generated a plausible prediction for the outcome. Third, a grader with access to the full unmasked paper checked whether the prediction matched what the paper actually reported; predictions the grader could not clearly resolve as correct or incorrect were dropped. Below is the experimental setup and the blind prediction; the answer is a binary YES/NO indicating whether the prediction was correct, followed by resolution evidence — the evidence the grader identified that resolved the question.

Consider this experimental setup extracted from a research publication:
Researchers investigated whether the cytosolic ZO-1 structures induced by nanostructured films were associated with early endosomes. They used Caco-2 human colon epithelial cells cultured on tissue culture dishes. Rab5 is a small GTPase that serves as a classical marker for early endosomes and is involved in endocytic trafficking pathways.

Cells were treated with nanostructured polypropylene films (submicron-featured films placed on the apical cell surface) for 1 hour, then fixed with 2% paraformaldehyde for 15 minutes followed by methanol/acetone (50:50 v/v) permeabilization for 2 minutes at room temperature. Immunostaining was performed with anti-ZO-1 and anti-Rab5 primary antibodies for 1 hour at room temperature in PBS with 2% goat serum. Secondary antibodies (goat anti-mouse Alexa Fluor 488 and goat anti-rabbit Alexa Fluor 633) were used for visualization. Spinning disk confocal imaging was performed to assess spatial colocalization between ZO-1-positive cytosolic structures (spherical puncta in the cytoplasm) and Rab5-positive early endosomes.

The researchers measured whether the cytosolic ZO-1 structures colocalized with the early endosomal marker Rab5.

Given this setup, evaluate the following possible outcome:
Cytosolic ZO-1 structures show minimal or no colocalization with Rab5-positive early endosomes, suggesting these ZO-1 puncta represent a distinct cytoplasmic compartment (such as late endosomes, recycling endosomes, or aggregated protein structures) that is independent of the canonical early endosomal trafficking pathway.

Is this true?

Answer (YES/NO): YES